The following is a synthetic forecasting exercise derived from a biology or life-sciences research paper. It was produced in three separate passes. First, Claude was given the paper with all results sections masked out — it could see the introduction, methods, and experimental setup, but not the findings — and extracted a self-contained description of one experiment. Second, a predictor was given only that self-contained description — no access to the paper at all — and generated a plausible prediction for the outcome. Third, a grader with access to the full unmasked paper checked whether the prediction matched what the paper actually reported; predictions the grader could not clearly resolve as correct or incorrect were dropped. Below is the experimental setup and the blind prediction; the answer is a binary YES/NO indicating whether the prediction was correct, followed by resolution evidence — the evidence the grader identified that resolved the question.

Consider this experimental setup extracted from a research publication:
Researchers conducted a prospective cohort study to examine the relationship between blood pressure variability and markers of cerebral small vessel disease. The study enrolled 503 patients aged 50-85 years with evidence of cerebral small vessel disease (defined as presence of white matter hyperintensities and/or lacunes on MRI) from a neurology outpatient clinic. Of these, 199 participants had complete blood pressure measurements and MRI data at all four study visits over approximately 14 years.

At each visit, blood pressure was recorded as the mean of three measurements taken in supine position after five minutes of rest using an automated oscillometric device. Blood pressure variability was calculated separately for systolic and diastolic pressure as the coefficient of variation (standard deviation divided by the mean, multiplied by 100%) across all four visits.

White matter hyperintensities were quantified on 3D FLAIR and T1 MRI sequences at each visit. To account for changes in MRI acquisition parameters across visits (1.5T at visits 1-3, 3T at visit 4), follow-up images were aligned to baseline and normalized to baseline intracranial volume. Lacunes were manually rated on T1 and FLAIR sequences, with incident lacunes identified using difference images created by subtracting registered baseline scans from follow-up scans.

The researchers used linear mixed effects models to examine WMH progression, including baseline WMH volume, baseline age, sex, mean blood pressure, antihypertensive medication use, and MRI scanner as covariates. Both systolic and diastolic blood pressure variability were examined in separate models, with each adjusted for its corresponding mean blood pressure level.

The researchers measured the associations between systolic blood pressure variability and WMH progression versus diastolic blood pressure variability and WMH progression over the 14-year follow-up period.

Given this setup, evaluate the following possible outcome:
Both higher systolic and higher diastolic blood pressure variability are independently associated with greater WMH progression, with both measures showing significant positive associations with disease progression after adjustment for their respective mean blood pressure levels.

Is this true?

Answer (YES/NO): NO